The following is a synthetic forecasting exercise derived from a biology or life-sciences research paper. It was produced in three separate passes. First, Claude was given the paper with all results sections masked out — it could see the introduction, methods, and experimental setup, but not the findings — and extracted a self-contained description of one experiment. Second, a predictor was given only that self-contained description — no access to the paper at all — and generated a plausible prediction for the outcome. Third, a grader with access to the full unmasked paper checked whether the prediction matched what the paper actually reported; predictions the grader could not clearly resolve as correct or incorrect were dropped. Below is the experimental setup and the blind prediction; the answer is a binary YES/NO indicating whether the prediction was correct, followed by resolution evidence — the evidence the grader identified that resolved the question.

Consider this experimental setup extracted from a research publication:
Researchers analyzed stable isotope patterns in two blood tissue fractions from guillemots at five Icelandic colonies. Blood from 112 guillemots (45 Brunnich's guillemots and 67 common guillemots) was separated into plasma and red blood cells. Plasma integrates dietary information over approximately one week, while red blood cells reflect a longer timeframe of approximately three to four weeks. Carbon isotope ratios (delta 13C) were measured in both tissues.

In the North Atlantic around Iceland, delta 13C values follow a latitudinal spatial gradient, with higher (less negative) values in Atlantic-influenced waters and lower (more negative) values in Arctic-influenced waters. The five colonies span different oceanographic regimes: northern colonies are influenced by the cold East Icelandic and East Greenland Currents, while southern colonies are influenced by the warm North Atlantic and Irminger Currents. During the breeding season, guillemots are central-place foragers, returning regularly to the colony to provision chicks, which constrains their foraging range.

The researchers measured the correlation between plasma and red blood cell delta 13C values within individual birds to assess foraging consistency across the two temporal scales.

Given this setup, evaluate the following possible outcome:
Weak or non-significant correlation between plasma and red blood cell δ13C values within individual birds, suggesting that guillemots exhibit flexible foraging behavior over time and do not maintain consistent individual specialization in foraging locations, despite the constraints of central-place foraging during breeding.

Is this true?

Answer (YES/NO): NO